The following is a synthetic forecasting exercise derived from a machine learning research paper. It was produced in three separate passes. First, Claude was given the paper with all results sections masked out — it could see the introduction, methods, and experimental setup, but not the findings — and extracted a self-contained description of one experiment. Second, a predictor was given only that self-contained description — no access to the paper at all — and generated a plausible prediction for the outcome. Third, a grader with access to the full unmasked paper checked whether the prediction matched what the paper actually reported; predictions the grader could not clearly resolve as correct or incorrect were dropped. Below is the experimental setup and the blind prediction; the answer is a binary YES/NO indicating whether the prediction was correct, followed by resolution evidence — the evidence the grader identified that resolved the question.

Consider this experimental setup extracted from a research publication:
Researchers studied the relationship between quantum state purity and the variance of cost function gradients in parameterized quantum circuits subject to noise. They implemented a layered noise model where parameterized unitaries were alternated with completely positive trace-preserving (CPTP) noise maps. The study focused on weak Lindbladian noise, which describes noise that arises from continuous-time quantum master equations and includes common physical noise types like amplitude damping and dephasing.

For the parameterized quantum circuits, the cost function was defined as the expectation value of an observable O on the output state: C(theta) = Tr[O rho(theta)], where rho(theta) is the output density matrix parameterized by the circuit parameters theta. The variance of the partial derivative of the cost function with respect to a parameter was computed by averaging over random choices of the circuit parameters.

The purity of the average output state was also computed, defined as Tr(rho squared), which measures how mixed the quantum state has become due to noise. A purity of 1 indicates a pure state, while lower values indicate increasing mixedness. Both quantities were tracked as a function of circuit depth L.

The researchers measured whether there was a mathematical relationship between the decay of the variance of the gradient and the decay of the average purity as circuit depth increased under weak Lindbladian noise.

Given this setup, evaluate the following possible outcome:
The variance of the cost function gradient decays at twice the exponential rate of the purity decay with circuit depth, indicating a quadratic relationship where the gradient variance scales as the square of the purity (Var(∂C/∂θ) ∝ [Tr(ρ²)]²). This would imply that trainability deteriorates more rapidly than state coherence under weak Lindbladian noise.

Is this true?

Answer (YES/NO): NO